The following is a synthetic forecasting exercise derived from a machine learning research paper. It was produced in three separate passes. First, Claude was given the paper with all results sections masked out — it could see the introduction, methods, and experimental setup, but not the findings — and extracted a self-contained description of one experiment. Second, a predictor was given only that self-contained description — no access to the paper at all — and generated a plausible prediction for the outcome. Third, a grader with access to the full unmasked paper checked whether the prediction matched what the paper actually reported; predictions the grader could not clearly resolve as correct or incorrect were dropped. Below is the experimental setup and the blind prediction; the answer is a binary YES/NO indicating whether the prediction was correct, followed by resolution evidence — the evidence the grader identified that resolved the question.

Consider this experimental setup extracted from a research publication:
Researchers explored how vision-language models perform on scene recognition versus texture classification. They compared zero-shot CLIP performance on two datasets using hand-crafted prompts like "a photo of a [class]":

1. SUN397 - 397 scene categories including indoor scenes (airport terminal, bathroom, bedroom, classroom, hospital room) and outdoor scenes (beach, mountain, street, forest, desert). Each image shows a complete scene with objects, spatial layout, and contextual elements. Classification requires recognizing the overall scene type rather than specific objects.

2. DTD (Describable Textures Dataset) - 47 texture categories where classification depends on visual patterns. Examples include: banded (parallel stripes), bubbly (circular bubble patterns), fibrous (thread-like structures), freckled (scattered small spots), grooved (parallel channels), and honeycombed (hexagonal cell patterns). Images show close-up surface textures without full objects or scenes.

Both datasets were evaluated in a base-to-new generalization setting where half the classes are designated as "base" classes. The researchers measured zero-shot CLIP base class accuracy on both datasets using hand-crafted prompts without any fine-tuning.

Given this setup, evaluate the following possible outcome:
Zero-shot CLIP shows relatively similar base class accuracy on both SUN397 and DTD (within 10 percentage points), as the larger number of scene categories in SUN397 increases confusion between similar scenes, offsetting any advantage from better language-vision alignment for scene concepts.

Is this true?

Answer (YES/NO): NO